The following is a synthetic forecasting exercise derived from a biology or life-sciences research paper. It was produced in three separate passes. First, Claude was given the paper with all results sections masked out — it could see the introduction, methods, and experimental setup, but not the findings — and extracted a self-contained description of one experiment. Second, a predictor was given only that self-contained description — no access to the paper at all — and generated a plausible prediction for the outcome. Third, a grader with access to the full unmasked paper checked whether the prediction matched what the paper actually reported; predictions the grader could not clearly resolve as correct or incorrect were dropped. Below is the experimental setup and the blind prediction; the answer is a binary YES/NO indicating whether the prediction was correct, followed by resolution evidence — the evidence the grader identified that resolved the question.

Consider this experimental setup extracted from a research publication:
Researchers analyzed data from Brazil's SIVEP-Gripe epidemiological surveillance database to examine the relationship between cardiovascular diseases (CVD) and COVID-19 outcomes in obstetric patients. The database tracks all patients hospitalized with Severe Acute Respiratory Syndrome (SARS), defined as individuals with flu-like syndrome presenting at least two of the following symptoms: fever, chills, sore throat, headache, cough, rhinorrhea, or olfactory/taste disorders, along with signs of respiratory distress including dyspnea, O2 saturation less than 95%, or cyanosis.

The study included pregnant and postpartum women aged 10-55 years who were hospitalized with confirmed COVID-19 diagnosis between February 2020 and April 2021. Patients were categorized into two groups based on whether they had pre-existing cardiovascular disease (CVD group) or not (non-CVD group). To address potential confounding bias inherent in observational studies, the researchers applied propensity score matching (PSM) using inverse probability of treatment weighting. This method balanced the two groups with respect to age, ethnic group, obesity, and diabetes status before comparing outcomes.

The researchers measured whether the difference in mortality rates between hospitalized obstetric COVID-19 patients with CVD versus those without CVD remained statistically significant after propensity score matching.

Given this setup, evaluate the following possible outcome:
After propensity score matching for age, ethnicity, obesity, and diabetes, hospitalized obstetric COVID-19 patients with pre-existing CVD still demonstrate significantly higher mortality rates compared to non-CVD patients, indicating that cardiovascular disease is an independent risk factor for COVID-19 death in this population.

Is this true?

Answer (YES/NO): YES